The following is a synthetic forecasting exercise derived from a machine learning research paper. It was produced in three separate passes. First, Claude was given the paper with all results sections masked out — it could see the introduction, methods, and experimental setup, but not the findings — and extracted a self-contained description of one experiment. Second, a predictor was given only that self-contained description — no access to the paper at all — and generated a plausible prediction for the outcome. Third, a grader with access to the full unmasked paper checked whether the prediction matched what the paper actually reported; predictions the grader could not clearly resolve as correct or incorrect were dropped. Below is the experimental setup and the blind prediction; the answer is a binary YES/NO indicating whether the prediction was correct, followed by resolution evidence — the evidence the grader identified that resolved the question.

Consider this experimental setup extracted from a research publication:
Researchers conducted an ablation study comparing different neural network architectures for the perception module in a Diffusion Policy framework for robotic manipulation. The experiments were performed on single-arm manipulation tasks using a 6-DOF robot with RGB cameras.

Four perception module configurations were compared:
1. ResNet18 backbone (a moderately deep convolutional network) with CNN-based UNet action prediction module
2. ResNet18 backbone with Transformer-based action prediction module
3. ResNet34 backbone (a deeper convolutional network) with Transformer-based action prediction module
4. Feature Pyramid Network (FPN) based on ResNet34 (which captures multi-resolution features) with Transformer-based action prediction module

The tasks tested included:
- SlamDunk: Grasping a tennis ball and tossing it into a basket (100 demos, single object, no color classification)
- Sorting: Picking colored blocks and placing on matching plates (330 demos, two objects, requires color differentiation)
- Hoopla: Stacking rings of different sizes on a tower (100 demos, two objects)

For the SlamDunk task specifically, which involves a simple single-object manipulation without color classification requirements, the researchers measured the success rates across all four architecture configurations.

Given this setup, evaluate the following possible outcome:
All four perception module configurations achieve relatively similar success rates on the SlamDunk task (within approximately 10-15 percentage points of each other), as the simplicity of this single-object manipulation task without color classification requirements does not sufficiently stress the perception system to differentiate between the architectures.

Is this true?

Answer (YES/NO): YES